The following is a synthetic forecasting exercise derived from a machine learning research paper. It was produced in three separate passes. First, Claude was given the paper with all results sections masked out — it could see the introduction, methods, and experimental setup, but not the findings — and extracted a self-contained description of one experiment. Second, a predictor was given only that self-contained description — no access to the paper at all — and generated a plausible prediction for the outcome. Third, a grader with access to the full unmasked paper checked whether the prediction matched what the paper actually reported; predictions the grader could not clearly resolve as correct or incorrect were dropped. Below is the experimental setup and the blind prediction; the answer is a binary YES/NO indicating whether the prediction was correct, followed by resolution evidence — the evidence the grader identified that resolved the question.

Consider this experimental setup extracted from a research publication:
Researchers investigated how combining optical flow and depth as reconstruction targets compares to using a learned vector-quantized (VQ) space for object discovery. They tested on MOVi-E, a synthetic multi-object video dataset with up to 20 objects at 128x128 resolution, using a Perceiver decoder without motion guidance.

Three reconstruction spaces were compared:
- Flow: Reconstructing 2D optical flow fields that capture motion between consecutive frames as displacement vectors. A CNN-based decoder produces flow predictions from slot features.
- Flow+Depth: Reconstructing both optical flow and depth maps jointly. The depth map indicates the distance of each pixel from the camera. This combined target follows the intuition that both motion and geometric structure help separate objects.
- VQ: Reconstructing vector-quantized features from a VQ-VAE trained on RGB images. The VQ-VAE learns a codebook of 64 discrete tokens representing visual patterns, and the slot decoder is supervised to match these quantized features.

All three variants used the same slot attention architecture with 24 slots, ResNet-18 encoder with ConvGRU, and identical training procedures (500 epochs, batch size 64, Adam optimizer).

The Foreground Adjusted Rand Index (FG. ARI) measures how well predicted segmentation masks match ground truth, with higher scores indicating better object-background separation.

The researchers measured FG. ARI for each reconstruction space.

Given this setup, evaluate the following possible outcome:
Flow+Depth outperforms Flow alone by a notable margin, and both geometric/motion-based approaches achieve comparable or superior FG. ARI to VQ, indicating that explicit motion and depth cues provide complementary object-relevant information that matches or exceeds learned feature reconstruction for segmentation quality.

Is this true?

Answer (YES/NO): NO